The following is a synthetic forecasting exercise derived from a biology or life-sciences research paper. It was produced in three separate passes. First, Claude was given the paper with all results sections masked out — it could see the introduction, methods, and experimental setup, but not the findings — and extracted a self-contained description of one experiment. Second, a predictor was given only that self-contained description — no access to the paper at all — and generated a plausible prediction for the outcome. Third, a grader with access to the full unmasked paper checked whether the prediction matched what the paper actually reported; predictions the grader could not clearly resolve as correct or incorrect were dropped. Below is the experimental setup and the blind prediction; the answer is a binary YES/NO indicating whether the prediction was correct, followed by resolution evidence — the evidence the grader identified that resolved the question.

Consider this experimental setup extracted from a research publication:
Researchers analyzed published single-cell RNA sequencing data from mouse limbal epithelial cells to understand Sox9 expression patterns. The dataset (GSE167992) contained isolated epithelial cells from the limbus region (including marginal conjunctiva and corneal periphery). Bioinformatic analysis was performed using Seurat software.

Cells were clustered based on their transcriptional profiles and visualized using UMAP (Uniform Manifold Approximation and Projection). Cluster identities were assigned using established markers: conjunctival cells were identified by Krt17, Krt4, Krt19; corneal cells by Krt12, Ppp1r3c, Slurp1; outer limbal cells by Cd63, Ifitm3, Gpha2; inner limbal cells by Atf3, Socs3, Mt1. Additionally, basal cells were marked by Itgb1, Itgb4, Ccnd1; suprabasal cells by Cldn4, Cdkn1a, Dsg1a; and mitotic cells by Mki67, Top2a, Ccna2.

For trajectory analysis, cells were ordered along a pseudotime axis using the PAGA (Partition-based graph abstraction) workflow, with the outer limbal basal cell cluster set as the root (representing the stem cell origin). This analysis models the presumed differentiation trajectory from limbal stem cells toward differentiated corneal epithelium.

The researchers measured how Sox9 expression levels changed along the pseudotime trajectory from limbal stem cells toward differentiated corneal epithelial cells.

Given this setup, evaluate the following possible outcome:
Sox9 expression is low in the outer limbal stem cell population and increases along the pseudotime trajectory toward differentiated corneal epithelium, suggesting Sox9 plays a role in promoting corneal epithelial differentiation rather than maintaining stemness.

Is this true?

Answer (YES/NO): NO